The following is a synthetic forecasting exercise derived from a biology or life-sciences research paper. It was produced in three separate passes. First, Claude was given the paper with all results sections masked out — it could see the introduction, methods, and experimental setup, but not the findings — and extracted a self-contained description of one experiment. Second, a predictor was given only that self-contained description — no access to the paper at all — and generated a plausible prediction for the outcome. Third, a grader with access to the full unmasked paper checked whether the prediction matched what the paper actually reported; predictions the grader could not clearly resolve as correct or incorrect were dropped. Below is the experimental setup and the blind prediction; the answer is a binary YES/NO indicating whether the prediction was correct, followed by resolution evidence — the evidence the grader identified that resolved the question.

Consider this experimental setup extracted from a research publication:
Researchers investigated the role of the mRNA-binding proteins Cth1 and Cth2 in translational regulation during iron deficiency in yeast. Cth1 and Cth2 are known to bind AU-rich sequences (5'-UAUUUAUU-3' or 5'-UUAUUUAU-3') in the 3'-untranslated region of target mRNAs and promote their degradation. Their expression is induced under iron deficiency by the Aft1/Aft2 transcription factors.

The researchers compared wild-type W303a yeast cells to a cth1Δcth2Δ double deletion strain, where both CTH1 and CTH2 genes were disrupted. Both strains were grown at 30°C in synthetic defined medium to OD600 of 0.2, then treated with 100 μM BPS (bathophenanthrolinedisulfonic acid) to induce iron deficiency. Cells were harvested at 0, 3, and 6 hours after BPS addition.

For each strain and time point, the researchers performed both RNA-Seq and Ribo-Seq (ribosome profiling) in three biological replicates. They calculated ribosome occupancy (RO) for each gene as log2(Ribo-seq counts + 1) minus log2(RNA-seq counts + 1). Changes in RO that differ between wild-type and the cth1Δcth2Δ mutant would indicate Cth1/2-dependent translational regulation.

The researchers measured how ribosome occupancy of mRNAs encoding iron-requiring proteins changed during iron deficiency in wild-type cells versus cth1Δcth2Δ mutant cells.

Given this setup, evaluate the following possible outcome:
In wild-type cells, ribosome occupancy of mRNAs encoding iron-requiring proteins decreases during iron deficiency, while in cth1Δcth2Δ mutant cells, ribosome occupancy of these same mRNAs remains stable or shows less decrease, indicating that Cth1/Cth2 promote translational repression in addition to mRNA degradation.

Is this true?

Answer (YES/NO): YES